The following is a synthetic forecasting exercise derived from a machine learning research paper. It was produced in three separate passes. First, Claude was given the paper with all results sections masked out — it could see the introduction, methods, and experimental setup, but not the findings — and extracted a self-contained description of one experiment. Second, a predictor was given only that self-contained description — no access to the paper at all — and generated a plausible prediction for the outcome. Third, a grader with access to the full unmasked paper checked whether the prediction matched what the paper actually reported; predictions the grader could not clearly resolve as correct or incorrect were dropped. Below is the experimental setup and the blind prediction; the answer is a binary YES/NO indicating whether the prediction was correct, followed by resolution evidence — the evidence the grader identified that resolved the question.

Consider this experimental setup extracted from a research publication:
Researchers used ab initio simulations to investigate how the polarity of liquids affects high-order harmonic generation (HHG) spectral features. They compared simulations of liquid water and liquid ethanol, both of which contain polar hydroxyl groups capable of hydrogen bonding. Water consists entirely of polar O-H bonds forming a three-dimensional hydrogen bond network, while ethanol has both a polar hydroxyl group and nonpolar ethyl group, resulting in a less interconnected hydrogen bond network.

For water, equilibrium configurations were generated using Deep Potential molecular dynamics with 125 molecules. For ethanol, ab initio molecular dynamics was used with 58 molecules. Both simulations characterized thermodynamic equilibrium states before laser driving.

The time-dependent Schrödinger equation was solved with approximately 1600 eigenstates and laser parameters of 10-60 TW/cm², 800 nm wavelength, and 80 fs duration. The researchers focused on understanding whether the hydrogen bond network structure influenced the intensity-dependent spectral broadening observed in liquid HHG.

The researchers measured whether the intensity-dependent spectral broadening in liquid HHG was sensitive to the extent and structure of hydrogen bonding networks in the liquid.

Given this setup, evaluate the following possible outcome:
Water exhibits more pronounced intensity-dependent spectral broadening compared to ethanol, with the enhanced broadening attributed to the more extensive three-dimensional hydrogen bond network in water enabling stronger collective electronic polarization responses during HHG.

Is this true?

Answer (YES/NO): YES